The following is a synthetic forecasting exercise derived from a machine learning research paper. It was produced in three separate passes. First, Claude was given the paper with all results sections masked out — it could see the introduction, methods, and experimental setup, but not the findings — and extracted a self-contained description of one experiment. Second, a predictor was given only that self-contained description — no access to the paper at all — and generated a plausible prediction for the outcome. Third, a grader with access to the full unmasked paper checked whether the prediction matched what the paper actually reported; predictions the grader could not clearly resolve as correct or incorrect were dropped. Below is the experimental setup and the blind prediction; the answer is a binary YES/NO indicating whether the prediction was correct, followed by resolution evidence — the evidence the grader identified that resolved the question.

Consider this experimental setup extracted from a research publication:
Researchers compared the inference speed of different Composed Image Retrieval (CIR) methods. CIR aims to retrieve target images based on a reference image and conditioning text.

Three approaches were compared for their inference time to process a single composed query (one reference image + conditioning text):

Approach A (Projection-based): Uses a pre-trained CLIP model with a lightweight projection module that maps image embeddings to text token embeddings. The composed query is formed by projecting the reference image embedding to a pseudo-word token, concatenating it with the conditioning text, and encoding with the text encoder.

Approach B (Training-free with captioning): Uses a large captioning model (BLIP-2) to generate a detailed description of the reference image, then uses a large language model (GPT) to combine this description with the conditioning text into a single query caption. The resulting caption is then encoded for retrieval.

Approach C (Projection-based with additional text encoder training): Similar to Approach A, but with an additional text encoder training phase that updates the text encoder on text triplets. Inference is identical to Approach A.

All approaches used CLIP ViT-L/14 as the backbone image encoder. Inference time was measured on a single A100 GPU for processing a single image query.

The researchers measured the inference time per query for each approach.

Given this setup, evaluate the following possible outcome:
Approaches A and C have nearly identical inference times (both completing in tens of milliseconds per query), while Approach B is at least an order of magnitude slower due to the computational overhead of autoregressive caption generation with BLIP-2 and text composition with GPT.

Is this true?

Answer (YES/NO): YES